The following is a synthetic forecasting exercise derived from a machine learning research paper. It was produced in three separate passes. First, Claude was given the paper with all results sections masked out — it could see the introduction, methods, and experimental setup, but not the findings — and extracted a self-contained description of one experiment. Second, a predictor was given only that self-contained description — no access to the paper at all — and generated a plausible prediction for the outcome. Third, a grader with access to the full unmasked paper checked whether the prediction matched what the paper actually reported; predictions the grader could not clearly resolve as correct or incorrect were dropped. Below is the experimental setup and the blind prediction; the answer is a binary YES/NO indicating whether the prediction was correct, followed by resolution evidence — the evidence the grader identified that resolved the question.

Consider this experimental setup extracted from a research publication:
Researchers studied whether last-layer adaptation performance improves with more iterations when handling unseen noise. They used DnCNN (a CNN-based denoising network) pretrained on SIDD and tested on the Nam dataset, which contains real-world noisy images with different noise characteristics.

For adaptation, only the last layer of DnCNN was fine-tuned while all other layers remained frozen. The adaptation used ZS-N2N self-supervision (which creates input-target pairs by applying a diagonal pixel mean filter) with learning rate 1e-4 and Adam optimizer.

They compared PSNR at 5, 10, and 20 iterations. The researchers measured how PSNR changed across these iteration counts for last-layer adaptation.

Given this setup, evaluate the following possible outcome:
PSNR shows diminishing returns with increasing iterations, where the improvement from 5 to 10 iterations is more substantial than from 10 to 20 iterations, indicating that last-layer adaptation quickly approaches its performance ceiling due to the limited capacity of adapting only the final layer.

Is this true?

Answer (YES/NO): YES